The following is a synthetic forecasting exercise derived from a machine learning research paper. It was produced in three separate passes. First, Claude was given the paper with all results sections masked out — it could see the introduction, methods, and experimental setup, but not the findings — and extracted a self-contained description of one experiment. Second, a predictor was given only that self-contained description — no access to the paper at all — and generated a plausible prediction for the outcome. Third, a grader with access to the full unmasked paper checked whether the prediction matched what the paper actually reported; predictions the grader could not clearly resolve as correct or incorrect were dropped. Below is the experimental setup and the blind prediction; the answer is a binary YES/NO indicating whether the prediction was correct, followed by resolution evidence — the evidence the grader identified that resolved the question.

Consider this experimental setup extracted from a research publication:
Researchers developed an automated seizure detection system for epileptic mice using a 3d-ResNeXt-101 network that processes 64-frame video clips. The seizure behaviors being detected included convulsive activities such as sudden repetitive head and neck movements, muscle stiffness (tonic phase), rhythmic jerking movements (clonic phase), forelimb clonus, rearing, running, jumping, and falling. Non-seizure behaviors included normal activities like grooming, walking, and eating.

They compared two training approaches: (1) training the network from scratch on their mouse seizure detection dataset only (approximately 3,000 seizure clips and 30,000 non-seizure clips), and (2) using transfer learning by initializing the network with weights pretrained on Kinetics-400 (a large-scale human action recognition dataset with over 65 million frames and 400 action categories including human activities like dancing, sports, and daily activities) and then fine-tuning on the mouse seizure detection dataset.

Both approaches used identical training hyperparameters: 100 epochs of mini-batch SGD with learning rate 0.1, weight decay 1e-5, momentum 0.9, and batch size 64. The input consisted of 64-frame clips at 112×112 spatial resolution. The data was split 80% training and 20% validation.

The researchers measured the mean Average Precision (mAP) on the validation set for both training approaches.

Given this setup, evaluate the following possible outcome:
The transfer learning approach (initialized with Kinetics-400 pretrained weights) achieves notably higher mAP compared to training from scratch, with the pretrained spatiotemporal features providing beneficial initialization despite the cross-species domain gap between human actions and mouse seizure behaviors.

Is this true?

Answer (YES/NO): YES